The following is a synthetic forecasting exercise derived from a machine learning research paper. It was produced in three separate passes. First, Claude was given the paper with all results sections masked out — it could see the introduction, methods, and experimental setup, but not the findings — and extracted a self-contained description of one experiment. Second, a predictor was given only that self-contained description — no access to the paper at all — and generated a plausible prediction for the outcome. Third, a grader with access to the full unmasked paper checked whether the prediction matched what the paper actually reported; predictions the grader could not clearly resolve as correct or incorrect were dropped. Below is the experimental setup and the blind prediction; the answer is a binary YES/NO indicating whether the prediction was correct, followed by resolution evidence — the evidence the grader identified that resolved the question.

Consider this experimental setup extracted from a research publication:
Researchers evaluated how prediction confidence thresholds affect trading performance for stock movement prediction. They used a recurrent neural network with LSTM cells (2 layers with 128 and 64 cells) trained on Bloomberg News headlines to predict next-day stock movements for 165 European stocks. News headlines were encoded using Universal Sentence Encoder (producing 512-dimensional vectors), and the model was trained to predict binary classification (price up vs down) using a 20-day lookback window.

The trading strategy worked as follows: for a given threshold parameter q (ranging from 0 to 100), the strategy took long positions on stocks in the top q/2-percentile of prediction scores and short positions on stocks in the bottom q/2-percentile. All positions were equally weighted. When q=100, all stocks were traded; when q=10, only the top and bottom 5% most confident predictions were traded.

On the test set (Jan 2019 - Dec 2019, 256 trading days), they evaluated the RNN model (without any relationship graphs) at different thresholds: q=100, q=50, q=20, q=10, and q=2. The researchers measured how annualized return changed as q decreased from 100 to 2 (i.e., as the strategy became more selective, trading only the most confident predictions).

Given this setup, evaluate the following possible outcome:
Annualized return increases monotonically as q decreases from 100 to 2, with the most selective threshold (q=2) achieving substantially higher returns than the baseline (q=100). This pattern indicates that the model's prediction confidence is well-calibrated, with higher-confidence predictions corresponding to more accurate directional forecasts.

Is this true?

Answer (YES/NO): YES